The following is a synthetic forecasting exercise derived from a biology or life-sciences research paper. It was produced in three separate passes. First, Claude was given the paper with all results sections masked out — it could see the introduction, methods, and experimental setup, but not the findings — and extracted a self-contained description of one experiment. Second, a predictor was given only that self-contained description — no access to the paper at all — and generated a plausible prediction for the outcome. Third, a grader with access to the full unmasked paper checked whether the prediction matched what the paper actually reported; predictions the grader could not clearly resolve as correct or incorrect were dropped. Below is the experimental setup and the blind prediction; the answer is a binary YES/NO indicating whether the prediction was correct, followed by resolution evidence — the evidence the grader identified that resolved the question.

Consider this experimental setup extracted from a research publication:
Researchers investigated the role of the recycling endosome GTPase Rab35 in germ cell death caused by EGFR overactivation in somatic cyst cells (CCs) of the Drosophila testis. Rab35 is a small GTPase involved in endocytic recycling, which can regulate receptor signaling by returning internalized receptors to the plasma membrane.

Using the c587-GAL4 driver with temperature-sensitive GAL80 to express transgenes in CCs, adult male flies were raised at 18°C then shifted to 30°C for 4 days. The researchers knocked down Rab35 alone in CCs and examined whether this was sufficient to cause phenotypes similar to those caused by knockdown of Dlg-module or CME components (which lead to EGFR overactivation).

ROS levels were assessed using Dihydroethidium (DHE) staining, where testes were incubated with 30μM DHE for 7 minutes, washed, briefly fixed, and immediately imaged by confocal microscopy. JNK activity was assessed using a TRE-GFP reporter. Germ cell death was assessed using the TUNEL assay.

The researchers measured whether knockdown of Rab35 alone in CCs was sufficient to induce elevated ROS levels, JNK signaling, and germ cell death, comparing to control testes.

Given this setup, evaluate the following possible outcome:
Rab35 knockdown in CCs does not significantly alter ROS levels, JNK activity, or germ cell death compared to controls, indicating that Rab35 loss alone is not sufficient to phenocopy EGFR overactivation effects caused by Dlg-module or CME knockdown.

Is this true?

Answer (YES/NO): YES